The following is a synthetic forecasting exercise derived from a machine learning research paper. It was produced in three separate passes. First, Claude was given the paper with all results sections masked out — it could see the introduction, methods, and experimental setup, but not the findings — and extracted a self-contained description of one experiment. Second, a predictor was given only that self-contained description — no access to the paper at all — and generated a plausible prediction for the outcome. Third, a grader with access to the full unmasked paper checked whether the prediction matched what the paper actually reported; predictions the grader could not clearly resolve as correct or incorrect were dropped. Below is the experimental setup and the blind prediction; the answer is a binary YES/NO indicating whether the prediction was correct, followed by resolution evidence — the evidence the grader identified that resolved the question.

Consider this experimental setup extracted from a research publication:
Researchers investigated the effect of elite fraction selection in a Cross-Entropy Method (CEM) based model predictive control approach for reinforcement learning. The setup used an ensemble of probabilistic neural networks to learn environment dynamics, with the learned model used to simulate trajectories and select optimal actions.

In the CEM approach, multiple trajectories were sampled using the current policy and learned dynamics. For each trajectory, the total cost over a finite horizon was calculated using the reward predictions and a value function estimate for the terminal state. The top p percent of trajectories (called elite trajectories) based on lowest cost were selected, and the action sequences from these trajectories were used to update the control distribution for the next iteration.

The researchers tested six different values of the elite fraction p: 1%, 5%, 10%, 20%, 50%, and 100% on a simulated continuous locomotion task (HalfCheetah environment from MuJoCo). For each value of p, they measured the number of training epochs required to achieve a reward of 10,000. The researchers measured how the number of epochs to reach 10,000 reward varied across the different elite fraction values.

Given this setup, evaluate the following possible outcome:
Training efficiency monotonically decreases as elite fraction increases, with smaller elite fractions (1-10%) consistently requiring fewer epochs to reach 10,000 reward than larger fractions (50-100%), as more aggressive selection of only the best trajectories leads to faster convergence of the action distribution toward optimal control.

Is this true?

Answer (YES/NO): NO